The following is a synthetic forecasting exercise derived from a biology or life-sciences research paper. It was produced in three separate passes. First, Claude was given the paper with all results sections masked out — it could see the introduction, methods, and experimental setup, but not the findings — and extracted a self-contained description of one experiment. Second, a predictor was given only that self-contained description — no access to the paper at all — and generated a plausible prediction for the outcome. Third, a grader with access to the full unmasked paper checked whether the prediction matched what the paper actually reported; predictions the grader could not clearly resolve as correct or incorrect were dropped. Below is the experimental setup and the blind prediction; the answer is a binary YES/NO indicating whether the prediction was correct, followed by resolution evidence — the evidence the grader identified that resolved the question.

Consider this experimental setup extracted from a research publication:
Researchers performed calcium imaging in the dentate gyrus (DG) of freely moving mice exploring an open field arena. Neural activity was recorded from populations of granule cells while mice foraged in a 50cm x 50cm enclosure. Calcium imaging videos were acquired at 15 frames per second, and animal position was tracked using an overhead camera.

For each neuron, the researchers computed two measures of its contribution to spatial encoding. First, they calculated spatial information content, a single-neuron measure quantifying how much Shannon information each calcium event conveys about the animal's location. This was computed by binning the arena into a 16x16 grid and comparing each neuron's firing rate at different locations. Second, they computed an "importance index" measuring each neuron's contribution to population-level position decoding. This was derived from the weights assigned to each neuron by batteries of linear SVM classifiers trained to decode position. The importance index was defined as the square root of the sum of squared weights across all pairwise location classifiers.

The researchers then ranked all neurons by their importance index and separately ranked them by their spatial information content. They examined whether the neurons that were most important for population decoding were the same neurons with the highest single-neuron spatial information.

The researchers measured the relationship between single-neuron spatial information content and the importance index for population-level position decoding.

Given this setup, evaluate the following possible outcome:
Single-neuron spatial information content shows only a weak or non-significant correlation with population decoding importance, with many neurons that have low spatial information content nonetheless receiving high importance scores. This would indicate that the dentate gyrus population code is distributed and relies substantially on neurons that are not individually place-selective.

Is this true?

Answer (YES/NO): NO